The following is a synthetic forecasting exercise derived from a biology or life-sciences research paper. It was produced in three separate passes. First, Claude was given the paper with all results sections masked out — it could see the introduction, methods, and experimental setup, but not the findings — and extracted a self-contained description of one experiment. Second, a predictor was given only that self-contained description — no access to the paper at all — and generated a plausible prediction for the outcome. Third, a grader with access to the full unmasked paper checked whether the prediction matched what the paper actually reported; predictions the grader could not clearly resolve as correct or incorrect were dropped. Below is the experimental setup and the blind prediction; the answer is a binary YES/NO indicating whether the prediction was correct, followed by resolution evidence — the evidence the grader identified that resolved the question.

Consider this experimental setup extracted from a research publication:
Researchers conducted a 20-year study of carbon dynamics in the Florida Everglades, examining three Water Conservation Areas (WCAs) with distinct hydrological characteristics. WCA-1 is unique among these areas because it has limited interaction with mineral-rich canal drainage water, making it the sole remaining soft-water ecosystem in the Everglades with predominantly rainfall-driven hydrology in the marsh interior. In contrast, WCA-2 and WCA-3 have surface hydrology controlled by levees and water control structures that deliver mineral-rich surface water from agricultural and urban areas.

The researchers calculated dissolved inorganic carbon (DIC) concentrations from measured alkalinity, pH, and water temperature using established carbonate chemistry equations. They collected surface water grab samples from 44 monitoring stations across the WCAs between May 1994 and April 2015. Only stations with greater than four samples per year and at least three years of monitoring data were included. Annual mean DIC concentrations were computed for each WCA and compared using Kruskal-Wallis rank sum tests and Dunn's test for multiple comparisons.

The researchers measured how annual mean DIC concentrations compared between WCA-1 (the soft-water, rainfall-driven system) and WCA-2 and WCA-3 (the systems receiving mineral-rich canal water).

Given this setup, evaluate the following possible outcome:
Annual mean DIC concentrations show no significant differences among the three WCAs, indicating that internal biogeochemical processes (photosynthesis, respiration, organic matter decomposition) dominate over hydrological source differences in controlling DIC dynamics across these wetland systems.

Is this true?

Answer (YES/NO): NO